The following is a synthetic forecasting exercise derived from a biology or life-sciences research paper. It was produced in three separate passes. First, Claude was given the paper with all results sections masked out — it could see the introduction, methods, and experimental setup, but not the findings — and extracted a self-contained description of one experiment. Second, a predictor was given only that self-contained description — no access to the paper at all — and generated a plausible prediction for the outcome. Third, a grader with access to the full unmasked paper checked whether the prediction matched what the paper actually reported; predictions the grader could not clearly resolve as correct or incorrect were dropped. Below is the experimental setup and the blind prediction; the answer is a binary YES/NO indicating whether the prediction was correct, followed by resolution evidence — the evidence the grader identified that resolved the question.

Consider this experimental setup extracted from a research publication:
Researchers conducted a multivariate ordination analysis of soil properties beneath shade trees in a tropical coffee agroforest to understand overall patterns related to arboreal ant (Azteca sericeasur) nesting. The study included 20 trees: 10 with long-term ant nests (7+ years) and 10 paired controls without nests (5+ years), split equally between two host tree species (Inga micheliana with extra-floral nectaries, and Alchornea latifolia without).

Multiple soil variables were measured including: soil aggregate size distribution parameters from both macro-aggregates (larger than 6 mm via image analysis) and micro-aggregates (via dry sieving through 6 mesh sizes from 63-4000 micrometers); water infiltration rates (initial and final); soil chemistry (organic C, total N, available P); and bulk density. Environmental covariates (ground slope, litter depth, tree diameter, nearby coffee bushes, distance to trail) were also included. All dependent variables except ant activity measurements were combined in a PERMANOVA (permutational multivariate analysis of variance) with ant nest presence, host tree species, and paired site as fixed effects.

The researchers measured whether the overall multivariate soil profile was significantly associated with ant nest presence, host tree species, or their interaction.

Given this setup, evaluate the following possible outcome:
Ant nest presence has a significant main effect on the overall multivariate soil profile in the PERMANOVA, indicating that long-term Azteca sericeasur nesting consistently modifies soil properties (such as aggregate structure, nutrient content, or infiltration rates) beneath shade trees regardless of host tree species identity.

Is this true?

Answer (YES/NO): NO